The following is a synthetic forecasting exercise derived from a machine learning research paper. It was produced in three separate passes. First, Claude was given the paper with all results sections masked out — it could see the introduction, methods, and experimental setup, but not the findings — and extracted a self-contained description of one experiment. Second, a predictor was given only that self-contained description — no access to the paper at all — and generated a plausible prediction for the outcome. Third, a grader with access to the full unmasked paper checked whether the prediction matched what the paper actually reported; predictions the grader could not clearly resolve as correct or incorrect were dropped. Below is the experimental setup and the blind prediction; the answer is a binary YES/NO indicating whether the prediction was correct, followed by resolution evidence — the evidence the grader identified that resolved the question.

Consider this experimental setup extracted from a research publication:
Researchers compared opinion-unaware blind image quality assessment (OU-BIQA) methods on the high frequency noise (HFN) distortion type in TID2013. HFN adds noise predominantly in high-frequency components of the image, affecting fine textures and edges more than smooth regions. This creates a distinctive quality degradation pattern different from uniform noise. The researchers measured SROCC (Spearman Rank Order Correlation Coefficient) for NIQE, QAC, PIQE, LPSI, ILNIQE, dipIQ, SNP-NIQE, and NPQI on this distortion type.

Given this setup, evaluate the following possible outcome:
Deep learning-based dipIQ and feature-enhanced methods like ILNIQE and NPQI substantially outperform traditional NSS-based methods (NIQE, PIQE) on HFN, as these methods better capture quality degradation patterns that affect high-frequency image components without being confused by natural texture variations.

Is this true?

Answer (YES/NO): NO